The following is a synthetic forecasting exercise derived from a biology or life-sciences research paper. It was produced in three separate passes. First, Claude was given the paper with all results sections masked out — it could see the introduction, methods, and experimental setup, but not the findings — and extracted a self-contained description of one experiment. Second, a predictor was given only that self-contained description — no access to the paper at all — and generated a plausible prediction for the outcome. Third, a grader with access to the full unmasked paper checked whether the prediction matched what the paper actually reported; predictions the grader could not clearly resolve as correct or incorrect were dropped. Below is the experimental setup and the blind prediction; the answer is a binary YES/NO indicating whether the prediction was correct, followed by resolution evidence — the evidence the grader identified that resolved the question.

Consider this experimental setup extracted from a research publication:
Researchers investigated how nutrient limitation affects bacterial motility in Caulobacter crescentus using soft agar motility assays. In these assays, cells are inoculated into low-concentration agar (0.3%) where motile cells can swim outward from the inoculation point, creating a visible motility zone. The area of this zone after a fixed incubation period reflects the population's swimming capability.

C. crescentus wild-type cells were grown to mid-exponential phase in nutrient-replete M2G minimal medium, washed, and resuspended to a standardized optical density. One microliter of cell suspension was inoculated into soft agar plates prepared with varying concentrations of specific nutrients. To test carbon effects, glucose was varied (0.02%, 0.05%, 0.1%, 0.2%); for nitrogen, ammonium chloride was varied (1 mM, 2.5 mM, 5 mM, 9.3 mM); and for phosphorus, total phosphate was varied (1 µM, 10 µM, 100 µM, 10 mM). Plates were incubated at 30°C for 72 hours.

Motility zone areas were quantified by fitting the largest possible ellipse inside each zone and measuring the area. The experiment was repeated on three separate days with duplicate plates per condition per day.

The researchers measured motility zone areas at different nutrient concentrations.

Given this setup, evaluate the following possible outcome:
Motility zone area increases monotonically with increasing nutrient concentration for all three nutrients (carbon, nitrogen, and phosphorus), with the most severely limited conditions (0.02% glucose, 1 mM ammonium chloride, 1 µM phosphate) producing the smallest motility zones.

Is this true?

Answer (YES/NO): NO